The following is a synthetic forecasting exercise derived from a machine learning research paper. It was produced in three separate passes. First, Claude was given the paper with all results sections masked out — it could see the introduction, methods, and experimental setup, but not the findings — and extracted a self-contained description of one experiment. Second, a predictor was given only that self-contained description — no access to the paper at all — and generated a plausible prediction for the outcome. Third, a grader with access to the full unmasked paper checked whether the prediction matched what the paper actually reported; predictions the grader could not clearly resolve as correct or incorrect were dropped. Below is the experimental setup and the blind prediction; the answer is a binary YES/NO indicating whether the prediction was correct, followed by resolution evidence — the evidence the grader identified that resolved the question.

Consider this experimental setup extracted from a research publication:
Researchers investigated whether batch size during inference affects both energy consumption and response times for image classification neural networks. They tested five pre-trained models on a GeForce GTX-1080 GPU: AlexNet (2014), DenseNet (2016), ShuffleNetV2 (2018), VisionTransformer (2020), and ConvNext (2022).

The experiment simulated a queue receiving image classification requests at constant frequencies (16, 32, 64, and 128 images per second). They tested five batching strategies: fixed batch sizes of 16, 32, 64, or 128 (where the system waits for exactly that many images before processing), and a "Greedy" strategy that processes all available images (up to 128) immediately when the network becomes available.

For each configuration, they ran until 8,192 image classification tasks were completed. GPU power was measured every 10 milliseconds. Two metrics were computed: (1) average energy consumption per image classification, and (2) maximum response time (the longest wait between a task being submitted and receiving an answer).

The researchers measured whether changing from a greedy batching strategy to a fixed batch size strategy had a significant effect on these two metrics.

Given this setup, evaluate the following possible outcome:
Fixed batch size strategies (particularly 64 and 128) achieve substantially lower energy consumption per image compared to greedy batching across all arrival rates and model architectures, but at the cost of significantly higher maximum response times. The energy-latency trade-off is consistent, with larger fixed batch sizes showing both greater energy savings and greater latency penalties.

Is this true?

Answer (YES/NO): NO